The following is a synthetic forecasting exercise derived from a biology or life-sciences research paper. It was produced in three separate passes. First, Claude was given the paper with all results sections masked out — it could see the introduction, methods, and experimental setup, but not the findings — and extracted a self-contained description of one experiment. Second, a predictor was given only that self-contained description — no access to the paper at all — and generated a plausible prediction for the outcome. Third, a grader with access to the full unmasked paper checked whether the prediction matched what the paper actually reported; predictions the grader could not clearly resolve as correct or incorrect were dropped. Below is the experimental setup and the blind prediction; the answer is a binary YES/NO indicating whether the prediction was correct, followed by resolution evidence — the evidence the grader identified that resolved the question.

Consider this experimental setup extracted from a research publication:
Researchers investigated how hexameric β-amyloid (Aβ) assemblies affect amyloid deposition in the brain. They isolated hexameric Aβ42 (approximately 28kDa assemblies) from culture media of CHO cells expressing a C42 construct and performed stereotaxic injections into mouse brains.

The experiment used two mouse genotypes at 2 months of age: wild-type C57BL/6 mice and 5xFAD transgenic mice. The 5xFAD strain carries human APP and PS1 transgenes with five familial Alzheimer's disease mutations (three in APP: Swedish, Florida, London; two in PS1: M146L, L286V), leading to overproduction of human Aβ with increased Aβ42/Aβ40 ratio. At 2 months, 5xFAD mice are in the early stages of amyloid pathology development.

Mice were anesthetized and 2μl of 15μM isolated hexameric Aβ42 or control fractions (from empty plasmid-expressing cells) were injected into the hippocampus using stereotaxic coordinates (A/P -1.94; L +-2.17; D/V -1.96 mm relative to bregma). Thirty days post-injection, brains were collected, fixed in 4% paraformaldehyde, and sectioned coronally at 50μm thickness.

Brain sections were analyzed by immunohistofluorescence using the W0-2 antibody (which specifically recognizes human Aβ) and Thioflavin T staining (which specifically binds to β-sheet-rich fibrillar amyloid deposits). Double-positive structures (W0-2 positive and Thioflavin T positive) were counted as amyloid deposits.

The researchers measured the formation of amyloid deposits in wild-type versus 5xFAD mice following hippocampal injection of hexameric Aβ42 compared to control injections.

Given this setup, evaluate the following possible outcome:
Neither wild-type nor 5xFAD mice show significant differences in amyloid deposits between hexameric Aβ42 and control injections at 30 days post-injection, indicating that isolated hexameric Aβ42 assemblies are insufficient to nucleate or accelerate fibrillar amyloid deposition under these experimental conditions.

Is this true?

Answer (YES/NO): NO